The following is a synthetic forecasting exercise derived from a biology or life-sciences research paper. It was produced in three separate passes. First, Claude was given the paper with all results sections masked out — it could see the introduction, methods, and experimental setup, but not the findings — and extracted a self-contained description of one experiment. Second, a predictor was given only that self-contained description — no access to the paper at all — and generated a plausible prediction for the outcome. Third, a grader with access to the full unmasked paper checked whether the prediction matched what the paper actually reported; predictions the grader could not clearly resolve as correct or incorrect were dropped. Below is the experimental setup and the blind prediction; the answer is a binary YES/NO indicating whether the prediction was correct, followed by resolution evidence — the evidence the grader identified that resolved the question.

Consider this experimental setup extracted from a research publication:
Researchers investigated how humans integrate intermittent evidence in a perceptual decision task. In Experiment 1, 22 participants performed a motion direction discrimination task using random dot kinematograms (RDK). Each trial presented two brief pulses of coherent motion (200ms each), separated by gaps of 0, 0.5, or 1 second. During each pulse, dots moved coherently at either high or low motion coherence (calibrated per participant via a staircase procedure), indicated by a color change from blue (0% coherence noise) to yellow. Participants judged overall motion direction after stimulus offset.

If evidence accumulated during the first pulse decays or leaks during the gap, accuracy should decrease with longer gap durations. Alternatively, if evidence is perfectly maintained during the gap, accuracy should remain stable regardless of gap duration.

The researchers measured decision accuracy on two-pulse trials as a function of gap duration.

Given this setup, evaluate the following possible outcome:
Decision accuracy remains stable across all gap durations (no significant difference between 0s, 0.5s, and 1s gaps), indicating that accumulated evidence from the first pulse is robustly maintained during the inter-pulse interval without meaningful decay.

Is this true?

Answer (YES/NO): YES